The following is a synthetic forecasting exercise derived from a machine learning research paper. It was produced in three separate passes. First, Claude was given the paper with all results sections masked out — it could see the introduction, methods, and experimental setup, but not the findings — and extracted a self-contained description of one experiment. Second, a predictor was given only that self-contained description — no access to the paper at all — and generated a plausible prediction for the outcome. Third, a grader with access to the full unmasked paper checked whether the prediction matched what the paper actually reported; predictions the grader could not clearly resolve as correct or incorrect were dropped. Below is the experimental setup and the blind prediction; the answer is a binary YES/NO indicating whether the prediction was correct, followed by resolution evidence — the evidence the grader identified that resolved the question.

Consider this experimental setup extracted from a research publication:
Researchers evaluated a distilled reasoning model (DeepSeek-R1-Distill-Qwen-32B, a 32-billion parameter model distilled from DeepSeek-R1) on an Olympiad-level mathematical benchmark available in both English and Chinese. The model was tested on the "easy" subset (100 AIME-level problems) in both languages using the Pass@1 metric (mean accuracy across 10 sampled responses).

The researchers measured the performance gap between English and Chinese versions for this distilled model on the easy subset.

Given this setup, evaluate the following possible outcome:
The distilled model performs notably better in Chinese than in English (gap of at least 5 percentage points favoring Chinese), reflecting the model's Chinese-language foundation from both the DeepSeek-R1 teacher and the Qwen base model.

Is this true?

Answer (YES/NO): NO